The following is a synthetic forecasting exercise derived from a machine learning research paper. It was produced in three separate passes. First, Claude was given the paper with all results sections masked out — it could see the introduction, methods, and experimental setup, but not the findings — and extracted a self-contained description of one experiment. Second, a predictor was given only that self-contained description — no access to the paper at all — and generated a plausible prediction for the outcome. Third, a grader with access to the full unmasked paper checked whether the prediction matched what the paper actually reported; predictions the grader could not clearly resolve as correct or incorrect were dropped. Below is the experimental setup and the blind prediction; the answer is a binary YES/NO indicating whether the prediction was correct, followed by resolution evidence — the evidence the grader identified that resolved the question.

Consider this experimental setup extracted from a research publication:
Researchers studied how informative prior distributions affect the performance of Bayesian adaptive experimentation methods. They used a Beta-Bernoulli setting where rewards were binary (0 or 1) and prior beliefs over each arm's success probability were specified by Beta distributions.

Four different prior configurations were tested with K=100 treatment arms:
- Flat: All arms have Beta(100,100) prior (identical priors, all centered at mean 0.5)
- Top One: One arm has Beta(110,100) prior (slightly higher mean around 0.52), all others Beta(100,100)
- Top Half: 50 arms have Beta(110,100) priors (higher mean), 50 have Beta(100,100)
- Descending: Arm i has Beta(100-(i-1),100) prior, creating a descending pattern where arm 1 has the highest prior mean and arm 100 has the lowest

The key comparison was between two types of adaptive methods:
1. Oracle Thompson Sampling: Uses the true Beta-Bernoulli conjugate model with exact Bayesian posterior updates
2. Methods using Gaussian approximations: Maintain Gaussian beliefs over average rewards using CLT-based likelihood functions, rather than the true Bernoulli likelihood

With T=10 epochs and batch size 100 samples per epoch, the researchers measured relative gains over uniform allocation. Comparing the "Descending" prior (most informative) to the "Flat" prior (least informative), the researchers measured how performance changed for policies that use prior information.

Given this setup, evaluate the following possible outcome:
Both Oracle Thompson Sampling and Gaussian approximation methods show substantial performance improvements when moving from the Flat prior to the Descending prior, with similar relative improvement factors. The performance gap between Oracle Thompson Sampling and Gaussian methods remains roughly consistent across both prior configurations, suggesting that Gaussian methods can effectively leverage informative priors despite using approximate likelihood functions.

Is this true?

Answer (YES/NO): NO